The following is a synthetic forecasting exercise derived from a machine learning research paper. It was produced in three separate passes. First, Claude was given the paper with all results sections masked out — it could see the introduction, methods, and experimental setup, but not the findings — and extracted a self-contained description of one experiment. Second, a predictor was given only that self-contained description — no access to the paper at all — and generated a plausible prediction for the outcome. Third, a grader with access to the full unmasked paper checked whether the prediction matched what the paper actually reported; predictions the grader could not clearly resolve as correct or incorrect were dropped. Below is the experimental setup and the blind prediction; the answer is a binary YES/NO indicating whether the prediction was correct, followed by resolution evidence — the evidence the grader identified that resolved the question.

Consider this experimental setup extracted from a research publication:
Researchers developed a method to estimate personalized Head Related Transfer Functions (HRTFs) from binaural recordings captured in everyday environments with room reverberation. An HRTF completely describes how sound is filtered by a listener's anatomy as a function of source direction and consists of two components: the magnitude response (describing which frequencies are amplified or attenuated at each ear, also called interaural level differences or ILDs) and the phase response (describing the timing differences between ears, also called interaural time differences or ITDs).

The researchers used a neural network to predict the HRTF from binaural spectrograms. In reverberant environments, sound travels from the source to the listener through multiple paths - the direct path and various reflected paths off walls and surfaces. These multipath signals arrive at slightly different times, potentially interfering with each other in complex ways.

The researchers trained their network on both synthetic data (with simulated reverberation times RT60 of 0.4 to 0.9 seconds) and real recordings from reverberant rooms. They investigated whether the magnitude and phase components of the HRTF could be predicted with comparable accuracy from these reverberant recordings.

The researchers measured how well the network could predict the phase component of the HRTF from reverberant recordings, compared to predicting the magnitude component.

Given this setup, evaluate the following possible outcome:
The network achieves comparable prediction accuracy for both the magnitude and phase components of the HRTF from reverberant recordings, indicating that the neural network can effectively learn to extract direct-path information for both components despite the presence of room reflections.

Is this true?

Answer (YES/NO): NO